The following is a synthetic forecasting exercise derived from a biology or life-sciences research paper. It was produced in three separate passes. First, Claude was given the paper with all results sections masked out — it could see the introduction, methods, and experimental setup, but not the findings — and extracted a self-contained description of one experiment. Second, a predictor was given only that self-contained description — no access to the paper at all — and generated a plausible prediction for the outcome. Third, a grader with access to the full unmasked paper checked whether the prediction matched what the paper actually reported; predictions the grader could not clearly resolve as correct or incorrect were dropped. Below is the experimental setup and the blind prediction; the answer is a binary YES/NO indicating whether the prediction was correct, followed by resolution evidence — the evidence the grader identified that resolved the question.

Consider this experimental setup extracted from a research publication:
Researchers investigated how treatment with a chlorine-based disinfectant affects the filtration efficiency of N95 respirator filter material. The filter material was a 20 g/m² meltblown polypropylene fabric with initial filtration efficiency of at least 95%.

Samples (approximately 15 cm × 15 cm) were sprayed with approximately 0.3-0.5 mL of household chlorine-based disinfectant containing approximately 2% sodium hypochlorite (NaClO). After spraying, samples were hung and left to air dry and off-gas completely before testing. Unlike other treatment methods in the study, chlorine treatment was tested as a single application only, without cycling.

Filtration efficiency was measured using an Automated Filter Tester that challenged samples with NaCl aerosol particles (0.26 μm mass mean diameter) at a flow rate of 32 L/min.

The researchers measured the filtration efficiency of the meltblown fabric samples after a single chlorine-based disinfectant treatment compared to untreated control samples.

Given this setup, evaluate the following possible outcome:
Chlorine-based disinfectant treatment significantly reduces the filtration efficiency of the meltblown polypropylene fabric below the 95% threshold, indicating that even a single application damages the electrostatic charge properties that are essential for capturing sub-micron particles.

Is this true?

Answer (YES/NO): YES